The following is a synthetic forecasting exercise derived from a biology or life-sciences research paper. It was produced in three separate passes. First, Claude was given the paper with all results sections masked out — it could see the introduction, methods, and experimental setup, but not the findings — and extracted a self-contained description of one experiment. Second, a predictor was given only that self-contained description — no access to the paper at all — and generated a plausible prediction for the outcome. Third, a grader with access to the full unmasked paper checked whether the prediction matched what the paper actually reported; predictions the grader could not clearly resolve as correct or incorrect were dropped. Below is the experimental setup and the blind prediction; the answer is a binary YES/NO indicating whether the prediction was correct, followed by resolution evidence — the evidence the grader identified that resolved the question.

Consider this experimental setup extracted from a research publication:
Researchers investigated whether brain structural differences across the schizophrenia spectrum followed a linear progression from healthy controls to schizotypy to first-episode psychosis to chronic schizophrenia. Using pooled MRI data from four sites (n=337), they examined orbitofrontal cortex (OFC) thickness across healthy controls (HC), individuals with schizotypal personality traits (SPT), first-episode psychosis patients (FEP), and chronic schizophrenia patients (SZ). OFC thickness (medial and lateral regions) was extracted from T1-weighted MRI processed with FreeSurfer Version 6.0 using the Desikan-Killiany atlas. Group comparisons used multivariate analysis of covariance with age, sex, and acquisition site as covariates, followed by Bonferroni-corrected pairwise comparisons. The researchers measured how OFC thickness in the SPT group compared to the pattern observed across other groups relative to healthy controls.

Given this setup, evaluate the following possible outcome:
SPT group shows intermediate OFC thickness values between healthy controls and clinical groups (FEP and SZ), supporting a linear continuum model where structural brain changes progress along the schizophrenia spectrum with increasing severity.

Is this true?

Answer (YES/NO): NO